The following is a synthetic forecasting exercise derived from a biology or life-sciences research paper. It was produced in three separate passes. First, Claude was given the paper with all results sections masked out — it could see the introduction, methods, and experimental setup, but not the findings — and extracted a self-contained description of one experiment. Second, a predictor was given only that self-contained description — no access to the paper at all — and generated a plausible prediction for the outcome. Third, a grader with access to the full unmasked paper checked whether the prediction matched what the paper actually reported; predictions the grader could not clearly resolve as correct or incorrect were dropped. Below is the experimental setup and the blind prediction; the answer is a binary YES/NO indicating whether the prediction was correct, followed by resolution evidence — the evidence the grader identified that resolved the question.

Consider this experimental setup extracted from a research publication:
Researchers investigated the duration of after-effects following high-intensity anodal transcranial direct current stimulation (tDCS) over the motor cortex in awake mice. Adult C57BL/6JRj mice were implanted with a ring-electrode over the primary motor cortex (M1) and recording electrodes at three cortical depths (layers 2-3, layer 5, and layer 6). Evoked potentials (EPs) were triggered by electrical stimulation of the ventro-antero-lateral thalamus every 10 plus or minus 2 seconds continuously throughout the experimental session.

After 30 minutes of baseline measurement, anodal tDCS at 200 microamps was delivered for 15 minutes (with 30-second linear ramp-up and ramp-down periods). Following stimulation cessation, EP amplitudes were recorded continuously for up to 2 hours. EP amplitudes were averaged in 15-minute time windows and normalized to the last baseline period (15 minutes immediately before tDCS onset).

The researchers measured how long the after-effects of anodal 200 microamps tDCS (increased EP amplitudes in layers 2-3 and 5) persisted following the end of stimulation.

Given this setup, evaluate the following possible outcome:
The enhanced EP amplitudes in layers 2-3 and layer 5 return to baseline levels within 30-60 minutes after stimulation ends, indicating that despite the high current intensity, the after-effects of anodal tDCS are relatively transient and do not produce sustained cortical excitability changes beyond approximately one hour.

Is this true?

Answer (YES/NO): NO